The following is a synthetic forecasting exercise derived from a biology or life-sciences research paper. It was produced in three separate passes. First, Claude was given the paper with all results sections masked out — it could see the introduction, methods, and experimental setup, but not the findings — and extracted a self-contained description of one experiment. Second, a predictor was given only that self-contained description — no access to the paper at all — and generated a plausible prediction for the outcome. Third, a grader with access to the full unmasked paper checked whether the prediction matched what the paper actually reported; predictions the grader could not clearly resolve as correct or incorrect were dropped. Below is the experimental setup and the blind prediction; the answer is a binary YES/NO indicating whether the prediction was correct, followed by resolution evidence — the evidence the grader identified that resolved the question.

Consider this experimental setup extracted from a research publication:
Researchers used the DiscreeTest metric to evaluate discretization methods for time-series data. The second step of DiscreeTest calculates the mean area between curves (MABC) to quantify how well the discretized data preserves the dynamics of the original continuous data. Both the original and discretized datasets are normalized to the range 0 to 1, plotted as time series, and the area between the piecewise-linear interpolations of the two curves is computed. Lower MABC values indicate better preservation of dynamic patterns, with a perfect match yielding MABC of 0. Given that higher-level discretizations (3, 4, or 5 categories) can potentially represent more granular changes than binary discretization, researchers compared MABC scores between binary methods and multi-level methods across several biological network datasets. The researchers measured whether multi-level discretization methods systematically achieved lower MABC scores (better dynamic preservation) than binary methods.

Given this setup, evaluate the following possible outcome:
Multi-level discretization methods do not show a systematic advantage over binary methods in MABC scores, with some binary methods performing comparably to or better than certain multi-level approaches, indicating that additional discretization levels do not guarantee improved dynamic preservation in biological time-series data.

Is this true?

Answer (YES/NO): YES